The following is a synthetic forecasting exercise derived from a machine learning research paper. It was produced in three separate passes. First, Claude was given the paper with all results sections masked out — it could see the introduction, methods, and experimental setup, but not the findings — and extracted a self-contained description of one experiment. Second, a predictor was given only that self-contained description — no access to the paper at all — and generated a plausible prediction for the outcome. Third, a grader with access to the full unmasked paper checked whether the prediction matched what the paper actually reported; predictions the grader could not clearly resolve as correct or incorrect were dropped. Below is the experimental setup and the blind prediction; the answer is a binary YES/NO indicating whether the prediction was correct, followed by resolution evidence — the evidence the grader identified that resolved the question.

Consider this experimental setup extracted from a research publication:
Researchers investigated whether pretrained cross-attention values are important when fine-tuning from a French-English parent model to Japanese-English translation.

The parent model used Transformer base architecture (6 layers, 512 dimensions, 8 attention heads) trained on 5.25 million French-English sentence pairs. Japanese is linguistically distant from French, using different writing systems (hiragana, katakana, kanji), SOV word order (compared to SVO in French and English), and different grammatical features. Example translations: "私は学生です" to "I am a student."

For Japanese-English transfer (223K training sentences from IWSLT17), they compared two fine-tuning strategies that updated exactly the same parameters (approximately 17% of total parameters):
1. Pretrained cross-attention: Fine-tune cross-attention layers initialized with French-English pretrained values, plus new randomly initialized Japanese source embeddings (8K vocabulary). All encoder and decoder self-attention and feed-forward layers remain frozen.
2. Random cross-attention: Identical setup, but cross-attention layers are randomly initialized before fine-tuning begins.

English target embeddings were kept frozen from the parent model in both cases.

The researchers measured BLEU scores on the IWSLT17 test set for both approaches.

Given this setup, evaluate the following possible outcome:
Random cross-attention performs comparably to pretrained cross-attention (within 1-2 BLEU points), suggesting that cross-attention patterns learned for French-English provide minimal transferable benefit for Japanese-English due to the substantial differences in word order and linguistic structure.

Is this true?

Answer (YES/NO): NO